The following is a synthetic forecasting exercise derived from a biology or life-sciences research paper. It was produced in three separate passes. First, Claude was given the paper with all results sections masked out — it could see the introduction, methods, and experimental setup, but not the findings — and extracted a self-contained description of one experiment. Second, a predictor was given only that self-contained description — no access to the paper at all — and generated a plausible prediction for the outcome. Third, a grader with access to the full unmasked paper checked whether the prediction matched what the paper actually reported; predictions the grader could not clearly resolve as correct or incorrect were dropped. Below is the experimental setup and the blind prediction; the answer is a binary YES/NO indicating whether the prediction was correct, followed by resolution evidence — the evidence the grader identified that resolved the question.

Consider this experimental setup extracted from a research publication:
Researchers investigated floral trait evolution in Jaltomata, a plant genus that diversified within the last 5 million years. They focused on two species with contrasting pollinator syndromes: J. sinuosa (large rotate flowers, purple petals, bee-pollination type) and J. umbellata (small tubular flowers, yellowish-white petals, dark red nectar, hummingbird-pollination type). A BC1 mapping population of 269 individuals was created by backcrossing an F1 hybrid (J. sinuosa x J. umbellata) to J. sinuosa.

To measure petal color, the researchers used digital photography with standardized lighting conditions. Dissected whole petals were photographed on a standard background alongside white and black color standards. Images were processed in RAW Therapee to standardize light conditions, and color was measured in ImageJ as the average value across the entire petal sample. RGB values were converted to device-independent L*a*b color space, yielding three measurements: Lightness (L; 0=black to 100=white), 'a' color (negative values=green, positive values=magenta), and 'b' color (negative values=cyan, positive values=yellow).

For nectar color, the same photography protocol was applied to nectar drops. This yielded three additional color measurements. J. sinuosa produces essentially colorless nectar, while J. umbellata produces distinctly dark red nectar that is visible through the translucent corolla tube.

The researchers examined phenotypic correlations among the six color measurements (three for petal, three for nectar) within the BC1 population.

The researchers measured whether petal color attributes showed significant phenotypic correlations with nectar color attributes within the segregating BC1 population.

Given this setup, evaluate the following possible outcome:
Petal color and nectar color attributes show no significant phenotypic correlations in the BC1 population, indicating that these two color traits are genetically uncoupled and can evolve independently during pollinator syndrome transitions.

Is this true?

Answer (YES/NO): YES